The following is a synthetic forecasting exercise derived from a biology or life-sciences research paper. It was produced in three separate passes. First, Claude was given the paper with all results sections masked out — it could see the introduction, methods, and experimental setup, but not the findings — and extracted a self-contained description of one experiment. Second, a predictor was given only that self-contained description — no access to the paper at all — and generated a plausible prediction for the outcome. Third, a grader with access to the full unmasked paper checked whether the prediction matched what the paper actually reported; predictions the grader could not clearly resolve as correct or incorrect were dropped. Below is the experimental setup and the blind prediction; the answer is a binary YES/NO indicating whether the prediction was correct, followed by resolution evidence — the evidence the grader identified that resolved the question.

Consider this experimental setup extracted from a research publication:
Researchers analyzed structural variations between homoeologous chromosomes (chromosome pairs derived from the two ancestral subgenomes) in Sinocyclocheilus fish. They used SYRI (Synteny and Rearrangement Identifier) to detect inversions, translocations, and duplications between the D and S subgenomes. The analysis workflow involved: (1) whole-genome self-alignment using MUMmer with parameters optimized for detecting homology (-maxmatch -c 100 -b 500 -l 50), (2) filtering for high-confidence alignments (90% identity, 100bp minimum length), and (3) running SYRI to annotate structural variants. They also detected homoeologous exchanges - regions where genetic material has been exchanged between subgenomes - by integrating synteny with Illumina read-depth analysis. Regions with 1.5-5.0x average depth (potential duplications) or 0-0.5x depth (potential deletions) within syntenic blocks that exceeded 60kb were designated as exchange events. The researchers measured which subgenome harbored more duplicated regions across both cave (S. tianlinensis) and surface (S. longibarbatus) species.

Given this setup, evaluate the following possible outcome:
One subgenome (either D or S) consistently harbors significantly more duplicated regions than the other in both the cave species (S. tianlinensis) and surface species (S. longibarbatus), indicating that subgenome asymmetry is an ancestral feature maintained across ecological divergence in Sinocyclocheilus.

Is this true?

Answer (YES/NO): YES